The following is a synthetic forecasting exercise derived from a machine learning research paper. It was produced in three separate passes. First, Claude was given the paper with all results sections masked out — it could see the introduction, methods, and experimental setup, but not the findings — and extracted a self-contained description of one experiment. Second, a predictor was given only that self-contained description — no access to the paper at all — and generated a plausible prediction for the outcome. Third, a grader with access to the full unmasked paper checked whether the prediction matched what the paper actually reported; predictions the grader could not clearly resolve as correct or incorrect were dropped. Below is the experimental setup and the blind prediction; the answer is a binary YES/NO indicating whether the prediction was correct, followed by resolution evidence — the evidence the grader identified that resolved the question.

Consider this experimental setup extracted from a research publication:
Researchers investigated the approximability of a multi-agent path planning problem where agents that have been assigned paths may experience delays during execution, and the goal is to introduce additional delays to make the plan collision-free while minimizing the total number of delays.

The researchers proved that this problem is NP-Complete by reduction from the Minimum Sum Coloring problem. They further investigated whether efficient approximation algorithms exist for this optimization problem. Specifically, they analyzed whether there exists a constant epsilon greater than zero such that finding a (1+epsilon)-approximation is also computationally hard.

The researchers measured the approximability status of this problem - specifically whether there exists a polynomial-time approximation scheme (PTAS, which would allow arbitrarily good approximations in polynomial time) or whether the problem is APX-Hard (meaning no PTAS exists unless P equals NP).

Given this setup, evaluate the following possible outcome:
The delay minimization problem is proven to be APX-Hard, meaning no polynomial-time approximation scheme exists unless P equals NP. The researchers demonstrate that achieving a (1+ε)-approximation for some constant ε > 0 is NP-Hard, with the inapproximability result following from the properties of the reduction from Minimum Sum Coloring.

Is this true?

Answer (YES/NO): YES